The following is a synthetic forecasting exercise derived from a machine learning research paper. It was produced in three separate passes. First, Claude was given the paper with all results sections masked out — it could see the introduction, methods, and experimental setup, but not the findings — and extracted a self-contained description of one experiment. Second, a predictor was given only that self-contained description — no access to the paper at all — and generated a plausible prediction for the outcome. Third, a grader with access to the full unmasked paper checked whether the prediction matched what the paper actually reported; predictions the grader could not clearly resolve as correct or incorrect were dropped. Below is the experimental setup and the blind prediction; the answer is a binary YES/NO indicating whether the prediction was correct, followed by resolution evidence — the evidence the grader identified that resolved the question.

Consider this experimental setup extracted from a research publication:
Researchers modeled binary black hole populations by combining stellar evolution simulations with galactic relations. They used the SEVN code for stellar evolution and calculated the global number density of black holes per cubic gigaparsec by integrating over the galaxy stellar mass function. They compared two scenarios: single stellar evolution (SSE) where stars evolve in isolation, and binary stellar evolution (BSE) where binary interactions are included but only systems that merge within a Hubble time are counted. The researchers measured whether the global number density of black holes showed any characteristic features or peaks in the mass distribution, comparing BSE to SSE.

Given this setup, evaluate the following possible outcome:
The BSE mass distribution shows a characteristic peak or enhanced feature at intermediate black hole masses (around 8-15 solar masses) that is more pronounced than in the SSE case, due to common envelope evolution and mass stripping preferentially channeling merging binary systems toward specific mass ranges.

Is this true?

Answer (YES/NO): YES